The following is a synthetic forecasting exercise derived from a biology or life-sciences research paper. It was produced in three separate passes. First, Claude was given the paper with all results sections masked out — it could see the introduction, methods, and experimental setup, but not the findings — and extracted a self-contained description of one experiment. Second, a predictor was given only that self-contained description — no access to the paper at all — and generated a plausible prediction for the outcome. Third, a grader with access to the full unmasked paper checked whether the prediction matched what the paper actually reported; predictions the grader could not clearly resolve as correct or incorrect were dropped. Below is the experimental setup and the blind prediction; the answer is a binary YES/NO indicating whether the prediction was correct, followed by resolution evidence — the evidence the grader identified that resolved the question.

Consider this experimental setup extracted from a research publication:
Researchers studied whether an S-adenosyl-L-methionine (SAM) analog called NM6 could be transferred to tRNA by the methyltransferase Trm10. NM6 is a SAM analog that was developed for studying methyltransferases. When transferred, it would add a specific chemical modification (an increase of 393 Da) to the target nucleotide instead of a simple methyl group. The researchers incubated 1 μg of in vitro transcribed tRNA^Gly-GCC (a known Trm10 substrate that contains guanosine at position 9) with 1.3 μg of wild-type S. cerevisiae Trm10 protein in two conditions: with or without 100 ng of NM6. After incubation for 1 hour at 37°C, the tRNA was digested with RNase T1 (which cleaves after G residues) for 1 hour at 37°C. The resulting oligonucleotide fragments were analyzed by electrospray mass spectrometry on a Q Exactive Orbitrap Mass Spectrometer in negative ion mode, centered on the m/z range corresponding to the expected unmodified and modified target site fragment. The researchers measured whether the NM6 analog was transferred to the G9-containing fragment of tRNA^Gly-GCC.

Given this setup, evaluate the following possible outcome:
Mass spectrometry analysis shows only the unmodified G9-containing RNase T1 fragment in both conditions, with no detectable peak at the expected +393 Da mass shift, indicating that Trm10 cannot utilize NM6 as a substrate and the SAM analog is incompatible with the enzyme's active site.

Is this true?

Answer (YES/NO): NO